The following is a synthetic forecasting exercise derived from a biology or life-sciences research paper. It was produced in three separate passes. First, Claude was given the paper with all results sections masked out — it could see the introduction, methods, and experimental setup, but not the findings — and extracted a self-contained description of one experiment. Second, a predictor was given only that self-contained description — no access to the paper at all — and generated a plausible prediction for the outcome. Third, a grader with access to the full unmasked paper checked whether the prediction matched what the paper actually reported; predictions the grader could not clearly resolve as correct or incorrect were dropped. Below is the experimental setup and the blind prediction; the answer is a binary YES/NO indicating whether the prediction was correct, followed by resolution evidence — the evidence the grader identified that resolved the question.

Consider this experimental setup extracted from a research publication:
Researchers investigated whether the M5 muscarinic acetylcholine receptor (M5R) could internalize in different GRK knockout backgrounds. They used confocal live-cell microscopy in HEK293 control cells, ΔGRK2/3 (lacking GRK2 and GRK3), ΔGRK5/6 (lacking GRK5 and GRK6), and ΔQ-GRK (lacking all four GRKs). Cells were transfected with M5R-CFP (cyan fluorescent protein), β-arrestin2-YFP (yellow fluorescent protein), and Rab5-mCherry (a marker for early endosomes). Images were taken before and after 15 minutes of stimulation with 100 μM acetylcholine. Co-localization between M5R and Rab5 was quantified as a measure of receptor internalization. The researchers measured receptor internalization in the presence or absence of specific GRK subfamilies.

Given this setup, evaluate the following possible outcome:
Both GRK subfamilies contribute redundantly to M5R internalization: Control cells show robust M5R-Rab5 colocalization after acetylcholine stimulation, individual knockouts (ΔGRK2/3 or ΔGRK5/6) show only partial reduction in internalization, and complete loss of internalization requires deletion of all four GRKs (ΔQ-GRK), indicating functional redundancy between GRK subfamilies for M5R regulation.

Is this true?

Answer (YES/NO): NO